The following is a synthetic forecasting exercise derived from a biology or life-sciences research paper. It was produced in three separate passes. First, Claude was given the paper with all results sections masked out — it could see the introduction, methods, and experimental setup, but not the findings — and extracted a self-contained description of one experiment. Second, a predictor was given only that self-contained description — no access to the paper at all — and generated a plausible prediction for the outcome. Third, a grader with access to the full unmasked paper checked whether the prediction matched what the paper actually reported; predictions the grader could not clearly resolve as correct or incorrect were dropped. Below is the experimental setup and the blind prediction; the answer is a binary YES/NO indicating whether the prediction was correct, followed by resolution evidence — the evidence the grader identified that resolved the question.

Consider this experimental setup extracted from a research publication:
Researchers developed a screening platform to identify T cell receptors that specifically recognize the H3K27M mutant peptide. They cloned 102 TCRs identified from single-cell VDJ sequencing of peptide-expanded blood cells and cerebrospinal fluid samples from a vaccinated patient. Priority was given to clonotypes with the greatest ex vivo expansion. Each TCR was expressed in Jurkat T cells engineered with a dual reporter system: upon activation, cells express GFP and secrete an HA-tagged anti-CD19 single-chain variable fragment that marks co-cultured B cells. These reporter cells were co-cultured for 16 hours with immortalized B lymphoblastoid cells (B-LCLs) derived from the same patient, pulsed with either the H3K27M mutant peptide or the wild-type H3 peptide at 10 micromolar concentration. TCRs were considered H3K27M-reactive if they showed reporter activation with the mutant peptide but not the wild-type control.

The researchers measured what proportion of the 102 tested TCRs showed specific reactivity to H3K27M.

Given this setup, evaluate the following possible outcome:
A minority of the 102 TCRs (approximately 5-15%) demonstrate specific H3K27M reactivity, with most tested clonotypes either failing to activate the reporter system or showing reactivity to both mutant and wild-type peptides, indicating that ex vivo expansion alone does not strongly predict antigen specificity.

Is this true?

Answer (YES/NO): NO